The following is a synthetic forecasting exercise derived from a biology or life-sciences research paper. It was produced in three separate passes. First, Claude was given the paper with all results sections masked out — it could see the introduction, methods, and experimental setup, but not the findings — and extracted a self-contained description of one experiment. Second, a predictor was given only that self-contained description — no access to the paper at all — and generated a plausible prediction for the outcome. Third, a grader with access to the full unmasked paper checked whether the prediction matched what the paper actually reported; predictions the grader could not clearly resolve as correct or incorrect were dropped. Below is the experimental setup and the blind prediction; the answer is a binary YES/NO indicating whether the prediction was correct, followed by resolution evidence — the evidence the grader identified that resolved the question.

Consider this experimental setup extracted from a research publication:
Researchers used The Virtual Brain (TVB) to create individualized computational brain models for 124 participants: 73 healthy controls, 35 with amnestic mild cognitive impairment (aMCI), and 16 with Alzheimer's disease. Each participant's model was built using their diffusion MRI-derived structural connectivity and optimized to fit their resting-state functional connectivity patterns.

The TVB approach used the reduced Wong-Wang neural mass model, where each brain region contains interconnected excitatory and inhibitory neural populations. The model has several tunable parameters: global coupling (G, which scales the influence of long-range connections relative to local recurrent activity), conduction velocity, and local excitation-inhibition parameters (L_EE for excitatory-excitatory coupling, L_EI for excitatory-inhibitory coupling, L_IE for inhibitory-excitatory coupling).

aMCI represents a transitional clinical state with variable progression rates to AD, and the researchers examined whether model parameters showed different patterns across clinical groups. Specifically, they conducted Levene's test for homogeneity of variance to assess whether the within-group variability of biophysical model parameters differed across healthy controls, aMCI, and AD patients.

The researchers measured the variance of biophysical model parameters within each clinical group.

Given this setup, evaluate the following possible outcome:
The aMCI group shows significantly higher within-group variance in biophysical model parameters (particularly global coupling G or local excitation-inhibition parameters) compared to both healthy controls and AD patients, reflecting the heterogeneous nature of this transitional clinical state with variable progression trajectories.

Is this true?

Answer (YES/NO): YES